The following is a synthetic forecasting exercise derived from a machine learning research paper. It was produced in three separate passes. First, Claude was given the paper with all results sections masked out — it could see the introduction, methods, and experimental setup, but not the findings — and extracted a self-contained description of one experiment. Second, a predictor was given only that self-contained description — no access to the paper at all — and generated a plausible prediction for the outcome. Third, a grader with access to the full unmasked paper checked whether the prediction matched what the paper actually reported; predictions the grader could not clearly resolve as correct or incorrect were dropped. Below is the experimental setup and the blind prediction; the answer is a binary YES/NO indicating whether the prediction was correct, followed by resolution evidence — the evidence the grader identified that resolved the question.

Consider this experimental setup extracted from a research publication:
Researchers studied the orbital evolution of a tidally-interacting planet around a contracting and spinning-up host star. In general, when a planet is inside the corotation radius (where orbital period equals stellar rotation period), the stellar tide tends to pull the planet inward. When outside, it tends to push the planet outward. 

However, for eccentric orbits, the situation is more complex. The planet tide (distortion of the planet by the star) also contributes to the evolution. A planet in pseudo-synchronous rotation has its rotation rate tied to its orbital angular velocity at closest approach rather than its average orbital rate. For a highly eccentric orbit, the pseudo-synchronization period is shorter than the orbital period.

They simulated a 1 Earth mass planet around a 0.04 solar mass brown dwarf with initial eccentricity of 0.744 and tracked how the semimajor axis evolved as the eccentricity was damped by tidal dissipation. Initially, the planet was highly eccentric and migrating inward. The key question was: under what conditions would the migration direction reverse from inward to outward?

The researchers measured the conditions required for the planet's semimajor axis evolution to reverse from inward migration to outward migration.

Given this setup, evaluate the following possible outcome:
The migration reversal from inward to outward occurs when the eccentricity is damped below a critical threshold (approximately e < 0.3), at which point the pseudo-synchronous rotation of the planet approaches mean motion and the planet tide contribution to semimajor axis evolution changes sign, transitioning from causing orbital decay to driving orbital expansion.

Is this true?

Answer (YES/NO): NO